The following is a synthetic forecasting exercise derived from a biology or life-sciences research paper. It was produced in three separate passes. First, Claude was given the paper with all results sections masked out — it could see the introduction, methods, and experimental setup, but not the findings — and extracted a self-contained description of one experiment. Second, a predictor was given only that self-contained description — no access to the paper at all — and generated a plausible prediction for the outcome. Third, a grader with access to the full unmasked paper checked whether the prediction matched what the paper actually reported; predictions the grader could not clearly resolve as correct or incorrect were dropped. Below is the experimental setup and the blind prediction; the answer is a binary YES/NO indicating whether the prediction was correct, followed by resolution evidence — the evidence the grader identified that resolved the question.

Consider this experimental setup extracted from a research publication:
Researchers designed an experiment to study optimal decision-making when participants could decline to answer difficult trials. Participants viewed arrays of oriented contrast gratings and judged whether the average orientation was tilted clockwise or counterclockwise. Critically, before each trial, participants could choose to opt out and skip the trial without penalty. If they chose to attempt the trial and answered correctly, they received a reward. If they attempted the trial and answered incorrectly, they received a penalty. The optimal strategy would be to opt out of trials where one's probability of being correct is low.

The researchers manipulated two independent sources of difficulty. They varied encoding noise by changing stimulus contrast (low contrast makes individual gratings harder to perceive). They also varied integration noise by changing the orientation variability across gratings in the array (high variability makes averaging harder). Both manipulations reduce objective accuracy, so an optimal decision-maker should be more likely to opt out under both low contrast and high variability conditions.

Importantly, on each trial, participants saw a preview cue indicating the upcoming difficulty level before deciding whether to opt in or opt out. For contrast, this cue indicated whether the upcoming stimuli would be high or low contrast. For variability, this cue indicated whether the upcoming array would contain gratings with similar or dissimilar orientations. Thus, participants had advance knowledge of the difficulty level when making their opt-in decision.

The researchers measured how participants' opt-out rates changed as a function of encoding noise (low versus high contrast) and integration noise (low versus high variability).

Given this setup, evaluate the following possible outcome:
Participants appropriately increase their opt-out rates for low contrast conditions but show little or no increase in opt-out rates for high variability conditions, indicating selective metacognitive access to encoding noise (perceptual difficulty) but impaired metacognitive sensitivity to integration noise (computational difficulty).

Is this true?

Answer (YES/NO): YES